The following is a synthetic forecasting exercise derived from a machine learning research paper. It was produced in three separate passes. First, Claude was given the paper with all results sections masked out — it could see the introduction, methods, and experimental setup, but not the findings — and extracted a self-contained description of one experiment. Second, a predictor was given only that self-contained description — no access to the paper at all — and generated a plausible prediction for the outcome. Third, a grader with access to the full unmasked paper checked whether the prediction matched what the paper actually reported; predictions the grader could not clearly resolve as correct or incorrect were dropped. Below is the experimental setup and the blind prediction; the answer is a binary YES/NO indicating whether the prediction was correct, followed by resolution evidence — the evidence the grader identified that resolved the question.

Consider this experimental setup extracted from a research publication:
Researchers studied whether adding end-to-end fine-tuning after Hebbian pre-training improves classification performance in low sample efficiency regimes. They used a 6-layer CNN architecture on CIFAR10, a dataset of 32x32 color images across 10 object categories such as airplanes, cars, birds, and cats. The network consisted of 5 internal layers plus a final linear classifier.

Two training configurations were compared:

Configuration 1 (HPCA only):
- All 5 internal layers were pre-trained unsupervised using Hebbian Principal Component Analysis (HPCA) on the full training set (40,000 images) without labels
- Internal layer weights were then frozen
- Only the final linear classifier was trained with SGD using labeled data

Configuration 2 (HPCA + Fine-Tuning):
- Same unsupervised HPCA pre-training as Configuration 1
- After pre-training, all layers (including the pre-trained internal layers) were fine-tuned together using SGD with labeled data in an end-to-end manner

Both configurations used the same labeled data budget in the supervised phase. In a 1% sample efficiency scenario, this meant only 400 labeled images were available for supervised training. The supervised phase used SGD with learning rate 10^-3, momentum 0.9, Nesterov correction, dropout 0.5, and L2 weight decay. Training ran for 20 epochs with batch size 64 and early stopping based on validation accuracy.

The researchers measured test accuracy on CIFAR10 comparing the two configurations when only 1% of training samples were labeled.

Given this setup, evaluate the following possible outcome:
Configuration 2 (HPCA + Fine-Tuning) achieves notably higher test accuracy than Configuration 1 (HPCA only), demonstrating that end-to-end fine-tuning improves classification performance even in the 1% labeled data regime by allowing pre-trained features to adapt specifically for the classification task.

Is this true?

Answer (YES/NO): YES